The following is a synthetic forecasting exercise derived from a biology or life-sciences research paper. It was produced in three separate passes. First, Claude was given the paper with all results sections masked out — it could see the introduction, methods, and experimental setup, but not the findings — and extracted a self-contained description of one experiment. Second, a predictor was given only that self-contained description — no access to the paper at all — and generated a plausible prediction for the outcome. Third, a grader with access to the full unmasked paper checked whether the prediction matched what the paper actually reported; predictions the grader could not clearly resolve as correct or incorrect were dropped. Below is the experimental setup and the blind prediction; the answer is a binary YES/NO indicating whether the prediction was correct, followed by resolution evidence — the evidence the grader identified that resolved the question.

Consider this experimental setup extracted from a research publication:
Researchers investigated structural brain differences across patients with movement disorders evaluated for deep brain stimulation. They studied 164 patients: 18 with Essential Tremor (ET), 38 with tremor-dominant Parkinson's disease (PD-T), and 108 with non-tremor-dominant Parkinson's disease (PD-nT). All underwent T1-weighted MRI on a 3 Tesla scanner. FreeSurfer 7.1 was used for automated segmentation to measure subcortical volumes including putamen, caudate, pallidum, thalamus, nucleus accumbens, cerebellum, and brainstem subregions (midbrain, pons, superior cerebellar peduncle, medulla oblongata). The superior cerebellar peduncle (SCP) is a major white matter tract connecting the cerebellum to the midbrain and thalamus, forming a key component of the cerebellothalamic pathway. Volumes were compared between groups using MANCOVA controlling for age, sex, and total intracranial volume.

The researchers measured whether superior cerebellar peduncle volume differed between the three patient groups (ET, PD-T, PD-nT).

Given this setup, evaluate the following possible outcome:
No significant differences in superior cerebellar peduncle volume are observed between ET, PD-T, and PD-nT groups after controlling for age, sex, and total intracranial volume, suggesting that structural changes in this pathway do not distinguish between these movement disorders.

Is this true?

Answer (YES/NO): NO